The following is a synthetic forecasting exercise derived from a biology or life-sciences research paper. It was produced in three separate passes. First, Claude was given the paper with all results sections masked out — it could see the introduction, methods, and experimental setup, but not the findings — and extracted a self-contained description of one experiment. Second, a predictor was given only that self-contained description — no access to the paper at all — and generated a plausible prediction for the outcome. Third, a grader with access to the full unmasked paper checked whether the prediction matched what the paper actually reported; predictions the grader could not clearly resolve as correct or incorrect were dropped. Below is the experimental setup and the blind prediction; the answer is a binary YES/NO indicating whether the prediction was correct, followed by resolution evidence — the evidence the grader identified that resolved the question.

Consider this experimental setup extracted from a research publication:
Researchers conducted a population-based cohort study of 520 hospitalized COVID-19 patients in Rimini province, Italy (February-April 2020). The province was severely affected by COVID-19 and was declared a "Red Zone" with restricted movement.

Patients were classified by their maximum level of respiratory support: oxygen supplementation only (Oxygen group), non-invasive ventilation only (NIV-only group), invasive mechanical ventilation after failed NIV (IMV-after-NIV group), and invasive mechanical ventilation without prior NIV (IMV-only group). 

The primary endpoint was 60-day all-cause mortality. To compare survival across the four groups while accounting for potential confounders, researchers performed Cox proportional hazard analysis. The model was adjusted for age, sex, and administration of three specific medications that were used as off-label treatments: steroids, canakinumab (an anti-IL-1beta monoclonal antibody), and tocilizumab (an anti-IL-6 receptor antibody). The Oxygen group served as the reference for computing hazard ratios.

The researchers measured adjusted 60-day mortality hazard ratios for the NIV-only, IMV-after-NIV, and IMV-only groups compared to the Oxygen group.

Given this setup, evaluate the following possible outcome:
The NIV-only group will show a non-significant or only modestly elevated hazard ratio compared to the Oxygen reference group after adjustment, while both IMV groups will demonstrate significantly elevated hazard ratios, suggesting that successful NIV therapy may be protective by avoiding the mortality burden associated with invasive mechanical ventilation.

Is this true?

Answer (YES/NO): YES